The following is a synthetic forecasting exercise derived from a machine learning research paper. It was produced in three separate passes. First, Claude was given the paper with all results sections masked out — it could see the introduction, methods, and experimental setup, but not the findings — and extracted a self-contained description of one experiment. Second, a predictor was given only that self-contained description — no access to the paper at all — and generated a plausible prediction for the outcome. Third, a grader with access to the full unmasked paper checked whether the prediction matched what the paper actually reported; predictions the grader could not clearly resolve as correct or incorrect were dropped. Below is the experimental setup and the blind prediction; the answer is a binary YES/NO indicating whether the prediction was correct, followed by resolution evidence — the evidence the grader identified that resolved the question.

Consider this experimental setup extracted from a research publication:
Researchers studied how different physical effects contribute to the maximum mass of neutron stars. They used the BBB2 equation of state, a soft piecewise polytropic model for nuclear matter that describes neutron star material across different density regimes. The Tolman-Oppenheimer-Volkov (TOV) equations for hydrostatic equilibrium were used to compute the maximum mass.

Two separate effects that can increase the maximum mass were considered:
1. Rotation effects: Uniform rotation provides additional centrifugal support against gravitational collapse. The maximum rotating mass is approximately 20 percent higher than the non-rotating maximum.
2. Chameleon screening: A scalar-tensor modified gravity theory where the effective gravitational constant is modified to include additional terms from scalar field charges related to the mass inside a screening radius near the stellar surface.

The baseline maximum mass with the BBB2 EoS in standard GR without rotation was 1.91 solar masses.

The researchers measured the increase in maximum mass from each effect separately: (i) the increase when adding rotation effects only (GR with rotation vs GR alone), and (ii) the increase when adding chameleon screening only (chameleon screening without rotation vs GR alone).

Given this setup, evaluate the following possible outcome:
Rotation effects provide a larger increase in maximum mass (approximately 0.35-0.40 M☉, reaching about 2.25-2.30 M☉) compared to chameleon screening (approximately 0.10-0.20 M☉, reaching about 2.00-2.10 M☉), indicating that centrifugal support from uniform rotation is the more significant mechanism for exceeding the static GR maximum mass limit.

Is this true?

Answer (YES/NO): YES